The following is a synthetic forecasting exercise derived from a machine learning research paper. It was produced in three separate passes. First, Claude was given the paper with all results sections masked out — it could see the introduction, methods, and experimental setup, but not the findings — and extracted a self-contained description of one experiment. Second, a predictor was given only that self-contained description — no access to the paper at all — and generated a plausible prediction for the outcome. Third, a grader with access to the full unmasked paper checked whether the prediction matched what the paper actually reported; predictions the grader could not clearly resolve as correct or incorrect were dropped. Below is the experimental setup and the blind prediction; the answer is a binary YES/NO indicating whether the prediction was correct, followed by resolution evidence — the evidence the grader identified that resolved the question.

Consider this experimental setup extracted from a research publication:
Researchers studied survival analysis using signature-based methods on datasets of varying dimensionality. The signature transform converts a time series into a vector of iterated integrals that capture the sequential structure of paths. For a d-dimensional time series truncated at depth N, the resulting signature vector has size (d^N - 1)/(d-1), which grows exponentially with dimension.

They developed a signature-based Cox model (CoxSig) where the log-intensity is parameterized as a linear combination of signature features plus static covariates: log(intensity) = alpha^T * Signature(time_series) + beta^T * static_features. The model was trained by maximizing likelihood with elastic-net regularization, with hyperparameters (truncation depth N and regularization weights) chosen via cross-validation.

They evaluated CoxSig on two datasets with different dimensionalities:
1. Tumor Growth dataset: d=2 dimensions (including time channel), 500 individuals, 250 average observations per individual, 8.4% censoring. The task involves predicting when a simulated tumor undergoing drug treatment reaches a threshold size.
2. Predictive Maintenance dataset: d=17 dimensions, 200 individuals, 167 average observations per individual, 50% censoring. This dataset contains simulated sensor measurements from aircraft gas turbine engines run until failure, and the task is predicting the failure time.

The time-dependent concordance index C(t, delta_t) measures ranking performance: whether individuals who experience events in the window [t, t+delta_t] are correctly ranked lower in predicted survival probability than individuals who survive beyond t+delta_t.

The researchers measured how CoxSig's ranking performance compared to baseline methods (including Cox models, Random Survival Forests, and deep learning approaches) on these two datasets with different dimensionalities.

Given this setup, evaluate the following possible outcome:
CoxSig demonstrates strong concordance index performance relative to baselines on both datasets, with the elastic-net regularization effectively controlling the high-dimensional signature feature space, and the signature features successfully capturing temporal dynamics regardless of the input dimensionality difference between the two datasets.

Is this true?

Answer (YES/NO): NO